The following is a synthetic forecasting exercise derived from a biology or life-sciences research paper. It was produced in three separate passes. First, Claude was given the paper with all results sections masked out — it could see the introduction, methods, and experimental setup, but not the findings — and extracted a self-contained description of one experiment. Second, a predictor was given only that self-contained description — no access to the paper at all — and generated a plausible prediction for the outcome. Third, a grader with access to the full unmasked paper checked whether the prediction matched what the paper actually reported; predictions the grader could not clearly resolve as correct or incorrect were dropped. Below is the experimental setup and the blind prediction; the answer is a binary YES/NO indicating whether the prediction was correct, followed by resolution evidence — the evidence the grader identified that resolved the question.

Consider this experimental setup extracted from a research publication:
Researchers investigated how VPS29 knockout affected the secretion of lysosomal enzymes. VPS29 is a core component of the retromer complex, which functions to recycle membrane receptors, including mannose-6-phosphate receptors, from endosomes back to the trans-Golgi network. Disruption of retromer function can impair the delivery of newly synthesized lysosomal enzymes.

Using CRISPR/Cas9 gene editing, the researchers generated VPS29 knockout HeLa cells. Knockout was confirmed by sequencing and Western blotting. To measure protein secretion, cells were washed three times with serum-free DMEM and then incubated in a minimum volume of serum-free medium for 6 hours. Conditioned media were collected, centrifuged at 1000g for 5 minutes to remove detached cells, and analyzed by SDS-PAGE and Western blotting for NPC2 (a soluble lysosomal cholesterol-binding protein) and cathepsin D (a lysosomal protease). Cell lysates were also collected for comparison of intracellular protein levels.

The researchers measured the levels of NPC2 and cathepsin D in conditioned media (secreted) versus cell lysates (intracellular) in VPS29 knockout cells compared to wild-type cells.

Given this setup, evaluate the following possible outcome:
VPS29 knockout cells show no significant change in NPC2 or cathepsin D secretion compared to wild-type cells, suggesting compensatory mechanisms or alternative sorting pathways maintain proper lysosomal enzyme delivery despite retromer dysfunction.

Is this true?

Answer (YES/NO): NO